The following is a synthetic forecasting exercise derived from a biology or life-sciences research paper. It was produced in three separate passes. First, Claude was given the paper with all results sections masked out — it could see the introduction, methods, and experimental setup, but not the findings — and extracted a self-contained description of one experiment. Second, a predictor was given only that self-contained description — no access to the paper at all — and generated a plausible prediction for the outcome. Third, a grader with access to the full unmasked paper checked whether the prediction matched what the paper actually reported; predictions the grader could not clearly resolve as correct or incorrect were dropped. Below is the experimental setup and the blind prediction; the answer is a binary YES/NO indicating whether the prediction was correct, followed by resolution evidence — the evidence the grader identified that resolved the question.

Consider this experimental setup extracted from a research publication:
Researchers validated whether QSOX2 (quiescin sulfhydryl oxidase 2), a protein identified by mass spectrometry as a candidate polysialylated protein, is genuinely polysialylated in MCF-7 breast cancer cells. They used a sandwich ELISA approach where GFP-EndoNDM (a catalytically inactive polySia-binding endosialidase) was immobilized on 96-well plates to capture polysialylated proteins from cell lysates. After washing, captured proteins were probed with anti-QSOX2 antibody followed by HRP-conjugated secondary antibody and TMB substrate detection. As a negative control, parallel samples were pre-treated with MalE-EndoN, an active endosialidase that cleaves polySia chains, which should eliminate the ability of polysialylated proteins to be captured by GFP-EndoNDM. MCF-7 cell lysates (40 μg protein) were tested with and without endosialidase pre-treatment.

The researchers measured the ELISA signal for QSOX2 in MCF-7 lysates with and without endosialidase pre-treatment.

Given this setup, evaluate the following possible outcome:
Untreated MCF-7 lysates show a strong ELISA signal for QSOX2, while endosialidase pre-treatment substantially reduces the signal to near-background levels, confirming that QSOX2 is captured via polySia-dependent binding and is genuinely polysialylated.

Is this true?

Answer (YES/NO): YES